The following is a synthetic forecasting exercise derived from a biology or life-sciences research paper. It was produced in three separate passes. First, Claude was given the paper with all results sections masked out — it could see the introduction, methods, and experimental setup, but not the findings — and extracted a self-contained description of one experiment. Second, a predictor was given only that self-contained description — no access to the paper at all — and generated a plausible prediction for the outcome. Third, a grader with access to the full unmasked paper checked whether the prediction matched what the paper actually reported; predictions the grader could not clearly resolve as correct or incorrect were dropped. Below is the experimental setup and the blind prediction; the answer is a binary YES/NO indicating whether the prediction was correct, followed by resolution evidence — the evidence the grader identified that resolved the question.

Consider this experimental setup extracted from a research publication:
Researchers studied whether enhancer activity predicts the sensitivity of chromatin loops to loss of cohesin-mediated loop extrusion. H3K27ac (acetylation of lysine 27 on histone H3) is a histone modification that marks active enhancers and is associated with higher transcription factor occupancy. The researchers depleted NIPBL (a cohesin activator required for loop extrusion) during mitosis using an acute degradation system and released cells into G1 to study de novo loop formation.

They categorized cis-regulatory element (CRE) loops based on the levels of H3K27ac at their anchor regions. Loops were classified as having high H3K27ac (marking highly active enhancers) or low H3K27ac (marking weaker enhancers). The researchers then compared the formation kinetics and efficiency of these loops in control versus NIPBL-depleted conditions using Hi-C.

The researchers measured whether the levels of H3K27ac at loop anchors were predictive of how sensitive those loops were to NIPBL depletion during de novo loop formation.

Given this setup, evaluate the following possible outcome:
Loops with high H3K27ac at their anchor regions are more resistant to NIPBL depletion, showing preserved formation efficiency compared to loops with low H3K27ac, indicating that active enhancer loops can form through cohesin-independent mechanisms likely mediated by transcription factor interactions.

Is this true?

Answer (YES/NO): YES